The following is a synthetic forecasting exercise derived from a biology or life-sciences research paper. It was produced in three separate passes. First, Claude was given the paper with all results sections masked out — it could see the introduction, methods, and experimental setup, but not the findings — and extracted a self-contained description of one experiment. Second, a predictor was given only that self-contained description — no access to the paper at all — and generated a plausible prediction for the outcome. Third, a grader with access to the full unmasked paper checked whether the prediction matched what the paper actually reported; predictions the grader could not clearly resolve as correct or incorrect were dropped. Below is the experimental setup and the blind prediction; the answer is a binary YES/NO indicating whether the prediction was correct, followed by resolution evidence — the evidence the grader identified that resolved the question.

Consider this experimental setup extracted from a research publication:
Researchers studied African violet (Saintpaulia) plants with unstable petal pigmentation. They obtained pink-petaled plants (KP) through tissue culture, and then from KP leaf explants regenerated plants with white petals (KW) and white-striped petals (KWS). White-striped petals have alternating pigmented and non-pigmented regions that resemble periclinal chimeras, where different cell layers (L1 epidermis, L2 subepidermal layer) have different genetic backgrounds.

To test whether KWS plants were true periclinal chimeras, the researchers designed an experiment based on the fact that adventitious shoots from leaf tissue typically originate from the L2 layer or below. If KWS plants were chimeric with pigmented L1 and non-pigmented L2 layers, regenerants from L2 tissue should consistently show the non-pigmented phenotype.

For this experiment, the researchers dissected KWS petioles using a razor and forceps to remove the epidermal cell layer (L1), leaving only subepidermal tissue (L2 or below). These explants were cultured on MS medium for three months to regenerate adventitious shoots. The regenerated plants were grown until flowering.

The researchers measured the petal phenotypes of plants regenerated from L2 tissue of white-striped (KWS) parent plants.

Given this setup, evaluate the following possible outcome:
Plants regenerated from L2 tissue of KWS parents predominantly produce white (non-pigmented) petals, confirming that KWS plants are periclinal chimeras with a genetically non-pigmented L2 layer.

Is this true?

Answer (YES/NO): NO